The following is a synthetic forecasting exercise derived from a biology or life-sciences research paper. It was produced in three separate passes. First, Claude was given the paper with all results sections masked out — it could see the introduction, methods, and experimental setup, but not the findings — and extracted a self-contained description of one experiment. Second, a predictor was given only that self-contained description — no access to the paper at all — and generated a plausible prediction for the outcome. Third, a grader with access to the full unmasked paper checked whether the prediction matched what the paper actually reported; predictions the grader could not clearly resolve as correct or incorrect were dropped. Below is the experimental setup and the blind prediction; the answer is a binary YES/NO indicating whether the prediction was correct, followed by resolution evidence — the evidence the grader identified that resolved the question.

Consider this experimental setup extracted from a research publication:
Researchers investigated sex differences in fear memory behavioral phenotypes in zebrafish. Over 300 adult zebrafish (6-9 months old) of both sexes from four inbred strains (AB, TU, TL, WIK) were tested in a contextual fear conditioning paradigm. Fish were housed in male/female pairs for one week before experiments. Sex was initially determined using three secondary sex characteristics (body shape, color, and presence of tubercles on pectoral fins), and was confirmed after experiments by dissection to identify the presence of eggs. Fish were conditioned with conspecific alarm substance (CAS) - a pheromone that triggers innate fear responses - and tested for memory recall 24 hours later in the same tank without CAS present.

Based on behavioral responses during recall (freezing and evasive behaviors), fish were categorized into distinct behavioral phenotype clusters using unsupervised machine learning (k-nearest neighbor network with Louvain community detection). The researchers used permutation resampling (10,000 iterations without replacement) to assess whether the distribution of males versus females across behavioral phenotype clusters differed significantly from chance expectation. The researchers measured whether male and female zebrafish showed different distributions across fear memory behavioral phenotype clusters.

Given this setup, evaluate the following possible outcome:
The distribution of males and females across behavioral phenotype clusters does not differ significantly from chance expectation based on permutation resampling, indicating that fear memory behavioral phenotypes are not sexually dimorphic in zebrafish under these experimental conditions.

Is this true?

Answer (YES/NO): NO